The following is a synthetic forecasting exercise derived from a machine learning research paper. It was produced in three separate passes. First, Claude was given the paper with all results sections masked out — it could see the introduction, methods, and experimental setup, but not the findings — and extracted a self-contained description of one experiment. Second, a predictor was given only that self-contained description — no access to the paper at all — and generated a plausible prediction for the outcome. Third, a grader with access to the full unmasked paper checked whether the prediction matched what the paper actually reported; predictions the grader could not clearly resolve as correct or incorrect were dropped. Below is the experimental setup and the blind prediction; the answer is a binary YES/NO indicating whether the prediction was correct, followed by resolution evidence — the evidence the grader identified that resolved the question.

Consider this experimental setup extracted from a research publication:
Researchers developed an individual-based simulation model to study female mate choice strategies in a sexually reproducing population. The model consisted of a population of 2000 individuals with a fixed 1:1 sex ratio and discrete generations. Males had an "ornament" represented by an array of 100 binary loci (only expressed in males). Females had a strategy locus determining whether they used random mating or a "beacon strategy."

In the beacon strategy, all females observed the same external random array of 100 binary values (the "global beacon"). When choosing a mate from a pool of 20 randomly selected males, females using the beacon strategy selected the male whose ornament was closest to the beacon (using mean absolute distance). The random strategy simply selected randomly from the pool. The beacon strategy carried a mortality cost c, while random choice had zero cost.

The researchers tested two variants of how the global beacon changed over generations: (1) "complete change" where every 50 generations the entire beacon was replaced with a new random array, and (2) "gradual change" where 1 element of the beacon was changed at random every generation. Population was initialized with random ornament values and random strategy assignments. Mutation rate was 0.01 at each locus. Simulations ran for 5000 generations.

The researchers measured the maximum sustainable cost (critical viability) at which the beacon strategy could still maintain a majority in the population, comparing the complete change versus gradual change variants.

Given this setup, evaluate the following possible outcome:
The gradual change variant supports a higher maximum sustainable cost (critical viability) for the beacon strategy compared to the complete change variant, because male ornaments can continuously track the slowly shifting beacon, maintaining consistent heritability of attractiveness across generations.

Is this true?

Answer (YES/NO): NO